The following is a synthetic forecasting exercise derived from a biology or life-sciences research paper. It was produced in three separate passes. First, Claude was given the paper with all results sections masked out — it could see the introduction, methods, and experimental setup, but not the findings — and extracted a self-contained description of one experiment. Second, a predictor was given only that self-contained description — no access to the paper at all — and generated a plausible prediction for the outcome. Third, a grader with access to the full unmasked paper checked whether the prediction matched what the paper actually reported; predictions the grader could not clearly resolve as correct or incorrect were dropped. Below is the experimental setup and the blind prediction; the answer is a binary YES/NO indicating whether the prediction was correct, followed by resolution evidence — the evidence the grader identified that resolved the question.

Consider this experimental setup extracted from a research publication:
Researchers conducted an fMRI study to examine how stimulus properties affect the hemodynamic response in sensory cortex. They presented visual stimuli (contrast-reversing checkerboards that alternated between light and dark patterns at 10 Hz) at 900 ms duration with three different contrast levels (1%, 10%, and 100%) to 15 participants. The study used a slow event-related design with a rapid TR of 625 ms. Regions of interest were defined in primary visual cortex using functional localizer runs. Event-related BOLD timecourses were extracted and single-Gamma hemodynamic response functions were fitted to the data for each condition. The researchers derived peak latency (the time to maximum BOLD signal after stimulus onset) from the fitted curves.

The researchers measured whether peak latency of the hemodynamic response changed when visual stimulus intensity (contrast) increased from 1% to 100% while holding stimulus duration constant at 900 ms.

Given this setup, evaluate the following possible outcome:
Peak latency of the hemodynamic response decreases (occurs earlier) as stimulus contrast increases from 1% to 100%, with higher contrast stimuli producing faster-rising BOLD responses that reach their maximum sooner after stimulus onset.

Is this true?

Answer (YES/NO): NO